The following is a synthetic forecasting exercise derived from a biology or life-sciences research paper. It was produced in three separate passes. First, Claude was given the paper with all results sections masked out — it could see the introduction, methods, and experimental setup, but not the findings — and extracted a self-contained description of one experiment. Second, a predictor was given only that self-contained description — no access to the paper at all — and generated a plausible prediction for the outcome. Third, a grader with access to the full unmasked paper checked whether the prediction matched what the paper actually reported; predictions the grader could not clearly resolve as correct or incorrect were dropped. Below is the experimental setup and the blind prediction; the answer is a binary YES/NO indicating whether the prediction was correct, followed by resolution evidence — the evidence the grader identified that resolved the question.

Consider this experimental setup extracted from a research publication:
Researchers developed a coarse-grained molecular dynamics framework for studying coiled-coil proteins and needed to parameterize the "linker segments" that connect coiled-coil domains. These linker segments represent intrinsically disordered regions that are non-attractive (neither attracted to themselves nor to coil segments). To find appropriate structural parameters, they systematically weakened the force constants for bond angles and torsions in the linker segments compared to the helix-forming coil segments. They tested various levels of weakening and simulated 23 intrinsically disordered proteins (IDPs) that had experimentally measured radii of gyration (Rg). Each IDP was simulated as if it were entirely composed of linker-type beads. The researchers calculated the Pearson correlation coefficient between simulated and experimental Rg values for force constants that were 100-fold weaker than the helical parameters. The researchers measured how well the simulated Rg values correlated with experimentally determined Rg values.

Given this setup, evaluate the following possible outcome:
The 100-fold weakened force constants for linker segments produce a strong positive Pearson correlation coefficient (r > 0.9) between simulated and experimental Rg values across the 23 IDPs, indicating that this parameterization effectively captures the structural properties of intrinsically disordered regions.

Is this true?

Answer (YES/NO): NO